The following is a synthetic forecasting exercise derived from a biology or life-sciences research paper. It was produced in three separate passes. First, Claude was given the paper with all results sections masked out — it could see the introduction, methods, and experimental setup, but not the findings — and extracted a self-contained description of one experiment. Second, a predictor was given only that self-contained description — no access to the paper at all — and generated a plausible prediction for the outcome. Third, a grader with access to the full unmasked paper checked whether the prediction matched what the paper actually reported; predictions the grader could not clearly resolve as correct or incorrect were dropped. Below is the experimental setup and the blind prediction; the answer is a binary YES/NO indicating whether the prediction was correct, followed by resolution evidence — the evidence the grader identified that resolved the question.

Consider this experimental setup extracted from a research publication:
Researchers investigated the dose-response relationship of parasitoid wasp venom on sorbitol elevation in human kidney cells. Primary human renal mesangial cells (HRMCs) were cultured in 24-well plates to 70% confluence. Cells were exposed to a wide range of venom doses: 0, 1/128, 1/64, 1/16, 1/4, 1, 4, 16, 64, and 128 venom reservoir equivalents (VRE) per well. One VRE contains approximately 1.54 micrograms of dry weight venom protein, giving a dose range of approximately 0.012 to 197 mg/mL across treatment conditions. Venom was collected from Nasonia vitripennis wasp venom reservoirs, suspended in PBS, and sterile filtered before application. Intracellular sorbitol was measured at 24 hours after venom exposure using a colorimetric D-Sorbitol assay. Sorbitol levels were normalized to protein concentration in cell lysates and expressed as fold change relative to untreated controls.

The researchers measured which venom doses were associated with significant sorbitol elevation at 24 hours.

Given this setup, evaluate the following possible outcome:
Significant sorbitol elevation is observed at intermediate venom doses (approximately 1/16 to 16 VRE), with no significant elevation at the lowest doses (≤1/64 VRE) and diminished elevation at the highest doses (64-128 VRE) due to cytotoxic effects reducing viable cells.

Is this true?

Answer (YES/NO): NO